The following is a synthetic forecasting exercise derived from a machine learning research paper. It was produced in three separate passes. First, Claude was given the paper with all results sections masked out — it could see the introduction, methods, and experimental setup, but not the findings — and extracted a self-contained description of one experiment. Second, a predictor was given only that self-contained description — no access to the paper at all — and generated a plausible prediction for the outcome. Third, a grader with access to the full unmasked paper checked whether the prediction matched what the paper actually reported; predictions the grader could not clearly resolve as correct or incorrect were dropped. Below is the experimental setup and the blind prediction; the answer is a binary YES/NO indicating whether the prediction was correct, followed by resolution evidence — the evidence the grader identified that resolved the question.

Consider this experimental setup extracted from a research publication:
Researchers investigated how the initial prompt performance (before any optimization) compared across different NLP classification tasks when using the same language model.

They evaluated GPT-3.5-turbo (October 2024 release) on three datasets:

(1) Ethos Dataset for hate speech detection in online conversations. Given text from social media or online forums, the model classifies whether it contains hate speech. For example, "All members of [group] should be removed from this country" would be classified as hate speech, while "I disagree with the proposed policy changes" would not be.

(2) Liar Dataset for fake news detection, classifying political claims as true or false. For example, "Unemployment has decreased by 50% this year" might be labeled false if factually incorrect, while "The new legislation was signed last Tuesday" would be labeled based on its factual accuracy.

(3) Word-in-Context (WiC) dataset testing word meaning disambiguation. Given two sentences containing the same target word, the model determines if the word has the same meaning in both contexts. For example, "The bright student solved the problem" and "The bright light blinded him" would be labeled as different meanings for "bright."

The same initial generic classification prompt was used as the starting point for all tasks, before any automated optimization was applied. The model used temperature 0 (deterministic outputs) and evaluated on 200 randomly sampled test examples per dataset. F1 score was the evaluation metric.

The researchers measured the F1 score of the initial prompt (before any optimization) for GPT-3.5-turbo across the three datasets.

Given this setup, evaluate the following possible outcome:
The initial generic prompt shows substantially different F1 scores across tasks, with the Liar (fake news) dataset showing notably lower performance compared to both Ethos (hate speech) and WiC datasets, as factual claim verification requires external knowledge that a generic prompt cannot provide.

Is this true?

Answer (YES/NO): NO